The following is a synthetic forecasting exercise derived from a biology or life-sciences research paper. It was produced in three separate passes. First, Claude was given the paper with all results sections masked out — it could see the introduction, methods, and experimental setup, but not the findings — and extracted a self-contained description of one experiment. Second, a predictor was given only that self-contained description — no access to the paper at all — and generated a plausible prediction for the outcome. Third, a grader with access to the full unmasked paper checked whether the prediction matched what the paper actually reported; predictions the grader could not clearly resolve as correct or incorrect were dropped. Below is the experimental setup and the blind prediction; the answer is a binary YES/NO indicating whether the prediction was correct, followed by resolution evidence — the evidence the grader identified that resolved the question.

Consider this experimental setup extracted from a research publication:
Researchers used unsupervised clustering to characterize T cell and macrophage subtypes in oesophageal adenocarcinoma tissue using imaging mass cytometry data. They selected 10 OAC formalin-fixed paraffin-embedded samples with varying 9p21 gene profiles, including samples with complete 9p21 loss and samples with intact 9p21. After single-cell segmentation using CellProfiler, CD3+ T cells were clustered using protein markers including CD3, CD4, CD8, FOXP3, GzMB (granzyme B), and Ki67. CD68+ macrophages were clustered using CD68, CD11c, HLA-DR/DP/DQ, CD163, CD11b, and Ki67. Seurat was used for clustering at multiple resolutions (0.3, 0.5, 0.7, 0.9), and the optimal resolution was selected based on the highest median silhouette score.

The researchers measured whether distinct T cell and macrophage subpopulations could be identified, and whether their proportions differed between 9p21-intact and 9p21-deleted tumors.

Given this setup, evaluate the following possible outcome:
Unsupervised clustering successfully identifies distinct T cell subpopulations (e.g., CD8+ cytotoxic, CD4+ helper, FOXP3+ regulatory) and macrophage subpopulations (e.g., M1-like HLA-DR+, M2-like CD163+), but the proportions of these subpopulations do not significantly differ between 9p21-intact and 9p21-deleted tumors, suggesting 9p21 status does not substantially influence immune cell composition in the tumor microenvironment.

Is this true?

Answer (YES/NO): YES